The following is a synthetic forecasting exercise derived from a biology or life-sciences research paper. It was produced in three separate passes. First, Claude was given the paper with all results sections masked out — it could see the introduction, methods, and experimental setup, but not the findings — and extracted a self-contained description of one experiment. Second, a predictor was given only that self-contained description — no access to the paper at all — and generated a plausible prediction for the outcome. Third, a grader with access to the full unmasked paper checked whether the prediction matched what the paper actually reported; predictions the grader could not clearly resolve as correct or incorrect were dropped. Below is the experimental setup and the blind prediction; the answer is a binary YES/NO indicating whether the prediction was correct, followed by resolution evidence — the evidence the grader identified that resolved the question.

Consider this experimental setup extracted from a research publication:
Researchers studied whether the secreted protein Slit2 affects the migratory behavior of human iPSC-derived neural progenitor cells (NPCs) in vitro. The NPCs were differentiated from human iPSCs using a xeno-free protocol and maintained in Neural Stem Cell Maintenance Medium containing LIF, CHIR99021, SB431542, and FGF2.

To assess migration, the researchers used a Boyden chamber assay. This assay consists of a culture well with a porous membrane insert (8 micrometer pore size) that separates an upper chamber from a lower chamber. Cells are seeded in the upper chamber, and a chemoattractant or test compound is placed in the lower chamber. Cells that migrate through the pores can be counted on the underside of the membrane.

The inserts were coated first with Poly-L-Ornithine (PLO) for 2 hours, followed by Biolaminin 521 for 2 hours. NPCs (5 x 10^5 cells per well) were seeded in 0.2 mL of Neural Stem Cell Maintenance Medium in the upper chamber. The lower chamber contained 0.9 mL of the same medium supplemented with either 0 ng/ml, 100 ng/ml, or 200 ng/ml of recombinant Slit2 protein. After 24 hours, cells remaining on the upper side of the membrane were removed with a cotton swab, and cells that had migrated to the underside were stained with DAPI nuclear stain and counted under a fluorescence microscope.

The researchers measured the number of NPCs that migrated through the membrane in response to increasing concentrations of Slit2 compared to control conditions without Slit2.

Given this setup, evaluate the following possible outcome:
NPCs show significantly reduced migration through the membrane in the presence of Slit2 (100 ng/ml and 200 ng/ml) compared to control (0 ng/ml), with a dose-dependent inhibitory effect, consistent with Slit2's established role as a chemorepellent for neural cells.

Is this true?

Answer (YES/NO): NO